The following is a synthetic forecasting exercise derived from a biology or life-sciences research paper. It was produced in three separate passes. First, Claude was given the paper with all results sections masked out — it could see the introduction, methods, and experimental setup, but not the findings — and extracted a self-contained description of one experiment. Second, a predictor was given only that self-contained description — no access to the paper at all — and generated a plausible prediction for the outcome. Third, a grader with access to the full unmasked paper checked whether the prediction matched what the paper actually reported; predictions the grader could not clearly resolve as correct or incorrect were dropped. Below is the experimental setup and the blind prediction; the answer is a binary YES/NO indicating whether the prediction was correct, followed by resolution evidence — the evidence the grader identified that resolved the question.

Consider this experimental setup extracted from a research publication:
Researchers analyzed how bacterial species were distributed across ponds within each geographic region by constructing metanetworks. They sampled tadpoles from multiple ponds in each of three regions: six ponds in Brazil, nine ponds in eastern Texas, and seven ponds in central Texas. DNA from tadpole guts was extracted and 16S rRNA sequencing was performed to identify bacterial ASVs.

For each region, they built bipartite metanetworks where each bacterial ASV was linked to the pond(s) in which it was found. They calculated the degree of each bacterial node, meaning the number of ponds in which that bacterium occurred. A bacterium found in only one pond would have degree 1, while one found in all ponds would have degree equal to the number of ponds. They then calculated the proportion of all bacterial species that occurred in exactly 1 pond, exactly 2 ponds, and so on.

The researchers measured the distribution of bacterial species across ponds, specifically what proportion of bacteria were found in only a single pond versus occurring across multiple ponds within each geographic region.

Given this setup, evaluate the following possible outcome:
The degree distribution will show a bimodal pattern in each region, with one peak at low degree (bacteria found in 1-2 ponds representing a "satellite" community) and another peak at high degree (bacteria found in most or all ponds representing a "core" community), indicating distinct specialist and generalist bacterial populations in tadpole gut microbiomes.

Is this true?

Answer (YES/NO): NO